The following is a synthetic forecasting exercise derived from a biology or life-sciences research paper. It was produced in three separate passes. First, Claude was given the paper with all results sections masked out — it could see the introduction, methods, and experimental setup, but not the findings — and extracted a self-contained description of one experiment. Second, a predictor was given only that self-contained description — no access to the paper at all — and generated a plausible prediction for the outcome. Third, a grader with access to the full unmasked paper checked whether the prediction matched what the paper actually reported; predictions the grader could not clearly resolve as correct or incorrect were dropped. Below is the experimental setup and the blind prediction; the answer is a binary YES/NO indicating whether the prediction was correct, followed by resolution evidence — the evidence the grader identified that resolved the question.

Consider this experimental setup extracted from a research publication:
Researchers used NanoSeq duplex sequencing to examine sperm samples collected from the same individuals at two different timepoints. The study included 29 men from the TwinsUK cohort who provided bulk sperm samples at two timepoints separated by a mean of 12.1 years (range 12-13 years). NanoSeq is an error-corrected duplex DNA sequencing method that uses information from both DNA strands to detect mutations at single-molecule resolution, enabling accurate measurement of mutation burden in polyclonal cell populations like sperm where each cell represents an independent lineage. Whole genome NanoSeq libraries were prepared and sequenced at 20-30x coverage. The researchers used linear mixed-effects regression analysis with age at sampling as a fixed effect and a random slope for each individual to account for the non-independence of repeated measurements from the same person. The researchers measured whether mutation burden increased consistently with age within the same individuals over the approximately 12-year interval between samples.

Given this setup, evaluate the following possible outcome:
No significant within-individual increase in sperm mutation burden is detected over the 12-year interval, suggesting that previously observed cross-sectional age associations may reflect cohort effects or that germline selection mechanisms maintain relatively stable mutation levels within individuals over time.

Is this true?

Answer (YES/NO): NO